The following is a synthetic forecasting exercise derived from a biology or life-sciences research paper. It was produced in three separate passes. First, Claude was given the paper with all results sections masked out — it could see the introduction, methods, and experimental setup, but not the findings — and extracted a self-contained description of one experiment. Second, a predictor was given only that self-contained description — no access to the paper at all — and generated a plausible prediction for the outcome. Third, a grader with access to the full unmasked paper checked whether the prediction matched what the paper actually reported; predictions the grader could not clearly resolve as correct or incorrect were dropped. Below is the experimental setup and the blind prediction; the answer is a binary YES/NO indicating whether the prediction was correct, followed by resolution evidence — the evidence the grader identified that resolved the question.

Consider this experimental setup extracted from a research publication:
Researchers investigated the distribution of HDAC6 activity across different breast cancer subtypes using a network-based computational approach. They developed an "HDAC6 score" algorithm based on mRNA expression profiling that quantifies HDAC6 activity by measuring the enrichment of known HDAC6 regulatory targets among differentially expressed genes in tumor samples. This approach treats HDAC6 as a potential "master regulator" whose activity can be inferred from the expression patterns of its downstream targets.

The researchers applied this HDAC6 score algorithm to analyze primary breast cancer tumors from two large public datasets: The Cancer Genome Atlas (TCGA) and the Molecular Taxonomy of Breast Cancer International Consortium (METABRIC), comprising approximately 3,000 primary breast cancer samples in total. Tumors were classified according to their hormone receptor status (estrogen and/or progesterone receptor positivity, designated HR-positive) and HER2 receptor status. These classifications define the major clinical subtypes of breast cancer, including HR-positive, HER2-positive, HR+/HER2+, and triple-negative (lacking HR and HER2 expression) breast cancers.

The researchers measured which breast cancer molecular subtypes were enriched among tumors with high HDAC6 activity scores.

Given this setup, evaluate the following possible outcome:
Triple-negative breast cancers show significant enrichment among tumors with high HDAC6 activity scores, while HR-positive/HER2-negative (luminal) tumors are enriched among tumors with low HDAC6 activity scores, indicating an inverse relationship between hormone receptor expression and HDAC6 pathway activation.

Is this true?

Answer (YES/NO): NO